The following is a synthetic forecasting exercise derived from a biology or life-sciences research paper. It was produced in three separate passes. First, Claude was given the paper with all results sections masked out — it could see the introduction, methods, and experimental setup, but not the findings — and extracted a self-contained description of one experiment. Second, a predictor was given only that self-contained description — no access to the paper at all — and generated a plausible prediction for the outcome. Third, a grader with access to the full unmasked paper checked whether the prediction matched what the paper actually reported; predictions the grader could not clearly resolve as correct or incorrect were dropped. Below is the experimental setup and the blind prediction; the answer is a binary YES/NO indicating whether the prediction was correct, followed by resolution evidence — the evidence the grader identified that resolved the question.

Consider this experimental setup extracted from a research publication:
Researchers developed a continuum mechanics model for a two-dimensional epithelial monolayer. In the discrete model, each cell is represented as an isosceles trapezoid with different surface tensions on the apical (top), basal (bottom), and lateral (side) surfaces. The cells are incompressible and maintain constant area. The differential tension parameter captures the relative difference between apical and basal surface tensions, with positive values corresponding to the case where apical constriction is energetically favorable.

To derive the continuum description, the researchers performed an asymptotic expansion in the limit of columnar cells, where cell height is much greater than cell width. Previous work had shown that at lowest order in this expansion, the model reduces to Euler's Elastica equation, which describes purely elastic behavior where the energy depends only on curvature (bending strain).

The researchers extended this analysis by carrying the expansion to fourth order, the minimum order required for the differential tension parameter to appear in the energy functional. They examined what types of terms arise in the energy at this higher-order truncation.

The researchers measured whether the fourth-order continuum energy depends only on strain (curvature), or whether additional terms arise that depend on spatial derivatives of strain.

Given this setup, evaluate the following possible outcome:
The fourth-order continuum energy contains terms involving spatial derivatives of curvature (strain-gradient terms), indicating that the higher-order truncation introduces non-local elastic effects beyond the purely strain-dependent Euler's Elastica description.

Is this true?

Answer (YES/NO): YES